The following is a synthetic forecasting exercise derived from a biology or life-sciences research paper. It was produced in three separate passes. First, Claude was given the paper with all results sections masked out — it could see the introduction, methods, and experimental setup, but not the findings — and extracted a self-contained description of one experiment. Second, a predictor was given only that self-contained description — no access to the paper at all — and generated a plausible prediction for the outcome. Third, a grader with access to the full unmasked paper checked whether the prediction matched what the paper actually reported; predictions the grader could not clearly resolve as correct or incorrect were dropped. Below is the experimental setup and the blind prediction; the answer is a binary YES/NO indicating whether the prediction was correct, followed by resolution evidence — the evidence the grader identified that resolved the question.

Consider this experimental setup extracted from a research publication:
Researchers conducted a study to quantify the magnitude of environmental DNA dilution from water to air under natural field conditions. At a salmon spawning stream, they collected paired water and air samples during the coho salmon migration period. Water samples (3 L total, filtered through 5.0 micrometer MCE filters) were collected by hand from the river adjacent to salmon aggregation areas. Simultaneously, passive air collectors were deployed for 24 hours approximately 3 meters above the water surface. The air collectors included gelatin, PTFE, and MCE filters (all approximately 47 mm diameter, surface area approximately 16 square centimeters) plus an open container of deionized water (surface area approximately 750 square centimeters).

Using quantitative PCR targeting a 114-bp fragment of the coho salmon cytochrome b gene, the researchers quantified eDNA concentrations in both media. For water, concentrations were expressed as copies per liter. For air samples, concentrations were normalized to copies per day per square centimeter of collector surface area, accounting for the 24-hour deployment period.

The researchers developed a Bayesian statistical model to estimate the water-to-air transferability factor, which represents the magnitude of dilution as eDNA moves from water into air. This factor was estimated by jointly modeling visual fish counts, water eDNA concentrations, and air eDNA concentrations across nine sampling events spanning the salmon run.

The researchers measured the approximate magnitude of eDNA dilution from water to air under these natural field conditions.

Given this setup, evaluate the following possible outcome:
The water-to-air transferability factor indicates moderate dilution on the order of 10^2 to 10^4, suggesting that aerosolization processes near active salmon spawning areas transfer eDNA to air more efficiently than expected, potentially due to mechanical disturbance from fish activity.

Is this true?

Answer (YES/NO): NO